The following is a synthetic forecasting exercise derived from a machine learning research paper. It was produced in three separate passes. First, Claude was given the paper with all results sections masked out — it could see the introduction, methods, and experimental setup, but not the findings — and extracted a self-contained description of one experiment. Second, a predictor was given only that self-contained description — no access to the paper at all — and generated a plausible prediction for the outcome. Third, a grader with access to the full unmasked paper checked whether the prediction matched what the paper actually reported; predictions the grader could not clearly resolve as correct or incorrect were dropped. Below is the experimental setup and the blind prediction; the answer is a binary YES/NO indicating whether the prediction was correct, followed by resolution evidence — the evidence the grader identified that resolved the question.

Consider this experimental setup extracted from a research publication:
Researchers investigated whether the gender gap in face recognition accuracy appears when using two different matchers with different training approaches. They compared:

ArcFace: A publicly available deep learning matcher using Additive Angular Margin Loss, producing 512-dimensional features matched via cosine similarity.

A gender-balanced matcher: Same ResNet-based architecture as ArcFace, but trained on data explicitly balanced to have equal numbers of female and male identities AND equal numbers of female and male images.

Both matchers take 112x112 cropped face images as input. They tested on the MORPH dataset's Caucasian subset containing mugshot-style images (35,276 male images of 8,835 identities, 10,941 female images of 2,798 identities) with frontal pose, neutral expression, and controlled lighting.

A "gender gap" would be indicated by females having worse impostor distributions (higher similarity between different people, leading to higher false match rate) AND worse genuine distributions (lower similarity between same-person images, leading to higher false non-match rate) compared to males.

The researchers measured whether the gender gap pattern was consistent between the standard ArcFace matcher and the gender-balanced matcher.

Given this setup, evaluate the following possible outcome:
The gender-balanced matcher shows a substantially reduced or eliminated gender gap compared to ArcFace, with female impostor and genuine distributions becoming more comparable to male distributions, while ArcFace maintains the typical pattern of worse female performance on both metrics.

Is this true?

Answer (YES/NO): NO